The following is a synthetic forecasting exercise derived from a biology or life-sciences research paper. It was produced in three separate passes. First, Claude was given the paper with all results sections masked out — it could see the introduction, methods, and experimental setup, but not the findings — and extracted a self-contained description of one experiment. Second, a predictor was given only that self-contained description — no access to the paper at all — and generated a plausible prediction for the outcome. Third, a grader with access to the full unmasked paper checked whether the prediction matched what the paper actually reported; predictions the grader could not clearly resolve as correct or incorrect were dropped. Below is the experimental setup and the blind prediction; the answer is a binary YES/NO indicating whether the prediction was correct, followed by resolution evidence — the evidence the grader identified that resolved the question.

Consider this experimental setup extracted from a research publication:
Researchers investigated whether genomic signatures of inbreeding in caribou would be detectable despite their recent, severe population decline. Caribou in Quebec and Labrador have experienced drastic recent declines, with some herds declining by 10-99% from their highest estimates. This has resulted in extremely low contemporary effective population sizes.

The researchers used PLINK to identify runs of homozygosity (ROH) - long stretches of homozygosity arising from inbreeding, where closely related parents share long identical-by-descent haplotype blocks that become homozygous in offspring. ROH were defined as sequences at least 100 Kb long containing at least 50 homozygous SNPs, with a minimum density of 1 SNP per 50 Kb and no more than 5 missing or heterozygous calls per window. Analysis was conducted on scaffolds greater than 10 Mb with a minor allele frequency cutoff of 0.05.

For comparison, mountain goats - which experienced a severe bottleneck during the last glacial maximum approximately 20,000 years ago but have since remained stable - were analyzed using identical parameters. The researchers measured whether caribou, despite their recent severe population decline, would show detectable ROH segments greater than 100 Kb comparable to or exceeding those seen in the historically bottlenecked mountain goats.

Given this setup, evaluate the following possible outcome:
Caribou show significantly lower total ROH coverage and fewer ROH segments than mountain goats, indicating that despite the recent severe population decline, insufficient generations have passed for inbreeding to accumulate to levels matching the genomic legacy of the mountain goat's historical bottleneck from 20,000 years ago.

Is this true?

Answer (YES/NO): YES